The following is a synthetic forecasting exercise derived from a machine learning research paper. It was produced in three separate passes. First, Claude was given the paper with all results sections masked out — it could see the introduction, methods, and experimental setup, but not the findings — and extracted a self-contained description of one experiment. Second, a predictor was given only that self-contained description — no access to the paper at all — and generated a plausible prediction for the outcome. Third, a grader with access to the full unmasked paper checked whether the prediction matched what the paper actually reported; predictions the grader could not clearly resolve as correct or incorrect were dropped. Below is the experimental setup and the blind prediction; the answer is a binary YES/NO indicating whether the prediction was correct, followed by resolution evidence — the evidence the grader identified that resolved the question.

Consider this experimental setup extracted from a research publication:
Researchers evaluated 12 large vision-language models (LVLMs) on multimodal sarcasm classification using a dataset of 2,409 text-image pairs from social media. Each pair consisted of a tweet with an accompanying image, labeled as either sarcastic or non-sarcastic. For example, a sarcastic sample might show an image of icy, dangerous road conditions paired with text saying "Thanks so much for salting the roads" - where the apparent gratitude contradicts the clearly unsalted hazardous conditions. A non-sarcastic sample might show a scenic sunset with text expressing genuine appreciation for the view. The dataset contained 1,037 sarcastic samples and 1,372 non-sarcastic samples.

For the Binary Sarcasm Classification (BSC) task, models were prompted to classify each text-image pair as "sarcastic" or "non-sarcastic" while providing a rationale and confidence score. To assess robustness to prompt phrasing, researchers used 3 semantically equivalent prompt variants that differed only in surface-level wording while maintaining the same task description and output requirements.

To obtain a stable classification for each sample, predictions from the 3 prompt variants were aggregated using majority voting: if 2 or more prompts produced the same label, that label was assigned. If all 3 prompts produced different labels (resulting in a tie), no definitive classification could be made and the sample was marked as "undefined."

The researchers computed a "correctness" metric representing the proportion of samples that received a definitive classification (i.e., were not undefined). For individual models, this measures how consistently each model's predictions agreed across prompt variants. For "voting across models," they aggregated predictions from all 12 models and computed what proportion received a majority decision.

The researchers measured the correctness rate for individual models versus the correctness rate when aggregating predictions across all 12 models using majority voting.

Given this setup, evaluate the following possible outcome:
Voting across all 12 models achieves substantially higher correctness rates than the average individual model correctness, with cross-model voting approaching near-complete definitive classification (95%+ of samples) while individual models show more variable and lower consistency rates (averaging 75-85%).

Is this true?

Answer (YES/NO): NO